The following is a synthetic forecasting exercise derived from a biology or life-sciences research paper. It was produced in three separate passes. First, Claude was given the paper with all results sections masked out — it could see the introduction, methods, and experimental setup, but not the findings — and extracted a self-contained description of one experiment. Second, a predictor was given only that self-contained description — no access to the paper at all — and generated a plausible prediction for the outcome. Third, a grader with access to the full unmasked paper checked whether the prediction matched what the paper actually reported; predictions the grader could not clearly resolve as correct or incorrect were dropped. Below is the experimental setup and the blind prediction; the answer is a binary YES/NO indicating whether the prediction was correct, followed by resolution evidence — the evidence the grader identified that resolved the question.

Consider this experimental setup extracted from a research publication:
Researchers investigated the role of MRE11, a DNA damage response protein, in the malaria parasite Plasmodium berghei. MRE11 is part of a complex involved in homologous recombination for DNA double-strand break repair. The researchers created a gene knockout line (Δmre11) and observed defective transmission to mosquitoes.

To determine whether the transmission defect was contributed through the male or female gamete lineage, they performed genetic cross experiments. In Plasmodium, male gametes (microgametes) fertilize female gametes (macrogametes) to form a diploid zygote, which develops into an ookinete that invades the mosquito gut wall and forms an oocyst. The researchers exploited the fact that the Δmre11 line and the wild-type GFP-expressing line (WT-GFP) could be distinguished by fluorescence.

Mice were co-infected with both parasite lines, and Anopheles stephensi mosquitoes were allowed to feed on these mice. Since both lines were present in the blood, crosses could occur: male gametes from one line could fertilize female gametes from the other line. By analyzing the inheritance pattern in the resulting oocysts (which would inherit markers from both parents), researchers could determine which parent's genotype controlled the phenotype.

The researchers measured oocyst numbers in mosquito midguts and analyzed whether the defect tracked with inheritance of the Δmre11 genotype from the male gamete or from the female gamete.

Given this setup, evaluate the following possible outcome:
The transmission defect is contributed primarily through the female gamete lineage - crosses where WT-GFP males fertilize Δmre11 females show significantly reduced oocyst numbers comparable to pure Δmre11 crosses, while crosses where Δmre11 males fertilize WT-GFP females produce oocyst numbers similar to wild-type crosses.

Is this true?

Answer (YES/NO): YES